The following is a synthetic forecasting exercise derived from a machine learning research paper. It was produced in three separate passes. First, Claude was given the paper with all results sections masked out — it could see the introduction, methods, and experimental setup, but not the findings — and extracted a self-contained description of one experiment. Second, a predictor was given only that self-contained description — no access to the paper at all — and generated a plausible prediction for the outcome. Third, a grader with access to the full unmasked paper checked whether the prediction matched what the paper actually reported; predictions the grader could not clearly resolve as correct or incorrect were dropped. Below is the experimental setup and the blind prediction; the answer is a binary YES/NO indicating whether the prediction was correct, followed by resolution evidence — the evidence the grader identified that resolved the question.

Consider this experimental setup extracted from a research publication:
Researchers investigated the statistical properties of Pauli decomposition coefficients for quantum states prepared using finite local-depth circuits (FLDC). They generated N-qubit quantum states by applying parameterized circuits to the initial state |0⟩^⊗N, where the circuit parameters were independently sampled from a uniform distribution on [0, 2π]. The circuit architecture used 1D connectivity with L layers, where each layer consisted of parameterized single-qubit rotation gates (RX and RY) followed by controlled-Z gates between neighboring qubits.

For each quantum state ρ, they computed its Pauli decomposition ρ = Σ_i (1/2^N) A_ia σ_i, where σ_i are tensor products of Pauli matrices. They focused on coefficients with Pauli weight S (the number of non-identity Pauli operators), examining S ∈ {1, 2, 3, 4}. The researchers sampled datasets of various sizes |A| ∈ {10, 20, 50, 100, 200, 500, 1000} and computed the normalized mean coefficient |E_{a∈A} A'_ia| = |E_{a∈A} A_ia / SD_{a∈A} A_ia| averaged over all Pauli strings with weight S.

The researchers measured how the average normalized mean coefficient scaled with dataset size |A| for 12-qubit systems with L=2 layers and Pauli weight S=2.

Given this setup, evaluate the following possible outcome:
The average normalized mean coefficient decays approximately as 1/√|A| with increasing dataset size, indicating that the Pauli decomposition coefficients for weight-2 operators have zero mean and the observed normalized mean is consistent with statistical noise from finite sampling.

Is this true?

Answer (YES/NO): YES